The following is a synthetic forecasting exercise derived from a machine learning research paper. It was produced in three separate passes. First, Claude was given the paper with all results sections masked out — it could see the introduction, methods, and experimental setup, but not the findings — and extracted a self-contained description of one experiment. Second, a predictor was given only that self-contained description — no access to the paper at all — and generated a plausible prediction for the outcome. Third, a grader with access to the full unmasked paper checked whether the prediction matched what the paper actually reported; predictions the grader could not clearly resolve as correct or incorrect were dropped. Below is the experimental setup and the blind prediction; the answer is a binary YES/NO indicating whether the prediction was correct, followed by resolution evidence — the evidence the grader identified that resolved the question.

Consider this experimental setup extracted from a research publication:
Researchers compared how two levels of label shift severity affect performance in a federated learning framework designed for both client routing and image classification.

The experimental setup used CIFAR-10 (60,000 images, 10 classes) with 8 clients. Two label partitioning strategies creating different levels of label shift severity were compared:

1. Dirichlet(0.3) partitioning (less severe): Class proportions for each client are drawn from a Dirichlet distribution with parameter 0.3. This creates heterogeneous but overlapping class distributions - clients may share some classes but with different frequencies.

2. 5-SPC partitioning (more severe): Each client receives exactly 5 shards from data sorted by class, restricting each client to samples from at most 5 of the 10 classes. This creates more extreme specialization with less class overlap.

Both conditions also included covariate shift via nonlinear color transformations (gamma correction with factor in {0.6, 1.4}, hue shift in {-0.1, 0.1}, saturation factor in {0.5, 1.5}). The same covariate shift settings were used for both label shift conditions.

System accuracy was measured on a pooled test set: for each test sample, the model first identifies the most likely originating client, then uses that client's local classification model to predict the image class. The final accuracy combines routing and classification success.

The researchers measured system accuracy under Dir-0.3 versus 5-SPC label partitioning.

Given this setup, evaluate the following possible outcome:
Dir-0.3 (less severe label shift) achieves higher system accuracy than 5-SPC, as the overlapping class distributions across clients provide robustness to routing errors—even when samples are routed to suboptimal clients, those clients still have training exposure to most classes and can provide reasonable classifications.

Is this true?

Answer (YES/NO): YES